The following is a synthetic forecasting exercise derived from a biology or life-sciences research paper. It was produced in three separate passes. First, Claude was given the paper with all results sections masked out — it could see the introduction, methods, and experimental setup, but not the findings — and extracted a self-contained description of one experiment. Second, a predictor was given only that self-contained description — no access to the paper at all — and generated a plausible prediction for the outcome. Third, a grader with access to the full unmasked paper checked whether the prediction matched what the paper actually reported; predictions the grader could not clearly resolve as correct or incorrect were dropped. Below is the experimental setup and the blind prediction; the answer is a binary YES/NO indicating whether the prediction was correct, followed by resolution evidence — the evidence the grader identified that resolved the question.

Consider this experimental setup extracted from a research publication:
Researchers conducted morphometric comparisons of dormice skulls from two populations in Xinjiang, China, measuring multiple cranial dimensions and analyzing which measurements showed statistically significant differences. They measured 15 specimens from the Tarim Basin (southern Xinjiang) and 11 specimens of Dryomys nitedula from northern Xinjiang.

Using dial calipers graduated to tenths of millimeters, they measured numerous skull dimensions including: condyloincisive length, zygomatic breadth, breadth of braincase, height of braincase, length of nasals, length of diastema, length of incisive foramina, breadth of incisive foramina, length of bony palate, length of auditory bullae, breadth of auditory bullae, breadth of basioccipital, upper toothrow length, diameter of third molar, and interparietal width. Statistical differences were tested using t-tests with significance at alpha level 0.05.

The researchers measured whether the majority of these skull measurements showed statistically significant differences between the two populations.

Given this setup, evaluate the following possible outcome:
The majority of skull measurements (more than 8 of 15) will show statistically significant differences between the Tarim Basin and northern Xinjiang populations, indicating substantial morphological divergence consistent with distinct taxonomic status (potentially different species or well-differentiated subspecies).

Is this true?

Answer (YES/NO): NO